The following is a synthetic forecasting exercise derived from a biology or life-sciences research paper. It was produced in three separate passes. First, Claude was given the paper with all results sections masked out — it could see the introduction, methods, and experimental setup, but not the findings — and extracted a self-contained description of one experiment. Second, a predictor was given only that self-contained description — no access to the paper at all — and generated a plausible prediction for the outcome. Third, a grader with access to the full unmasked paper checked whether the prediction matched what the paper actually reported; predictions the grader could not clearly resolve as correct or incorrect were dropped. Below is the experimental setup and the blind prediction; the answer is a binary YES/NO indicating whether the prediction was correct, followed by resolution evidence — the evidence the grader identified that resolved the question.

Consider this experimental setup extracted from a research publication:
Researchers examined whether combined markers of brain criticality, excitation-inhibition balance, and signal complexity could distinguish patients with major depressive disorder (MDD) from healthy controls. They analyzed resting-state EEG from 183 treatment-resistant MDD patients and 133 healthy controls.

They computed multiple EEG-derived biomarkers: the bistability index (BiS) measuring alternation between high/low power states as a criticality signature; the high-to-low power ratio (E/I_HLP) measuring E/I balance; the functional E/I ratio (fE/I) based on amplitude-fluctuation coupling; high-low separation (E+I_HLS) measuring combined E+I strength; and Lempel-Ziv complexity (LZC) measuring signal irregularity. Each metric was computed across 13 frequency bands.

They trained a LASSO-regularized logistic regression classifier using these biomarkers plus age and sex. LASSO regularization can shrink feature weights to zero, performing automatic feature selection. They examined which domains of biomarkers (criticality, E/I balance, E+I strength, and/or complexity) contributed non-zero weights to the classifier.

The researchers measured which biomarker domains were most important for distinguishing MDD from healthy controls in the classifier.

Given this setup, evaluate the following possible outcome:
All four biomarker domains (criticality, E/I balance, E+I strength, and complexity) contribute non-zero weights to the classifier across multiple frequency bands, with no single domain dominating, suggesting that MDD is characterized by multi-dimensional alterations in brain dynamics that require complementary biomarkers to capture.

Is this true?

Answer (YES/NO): NO